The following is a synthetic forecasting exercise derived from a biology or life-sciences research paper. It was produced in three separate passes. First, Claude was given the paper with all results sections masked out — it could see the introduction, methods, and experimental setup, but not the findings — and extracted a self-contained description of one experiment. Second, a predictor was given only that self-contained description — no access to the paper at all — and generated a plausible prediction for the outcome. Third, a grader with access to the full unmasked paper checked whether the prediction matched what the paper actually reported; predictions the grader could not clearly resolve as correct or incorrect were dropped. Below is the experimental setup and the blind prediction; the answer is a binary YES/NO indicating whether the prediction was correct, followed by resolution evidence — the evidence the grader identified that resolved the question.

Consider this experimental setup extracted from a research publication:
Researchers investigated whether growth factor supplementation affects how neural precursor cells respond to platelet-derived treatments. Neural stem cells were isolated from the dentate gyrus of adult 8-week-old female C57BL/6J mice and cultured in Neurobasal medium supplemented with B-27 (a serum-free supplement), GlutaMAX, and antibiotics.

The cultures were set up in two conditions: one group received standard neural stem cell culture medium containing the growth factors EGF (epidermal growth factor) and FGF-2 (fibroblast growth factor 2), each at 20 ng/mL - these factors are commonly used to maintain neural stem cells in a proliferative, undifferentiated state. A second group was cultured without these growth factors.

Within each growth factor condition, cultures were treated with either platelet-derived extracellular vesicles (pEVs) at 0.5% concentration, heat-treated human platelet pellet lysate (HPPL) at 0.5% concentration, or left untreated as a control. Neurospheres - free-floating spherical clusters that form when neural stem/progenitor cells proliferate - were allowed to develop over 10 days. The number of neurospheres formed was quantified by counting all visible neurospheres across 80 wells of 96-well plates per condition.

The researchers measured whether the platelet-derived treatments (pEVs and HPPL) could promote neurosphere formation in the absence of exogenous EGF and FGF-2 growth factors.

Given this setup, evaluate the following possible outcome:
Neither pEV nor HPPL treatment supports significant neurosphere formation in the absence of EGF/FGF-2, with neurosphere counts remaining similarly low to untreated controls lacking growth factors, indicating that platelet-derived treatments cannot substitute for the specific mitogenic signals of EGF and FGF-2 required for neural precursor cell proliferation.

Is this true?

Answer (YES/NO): NO